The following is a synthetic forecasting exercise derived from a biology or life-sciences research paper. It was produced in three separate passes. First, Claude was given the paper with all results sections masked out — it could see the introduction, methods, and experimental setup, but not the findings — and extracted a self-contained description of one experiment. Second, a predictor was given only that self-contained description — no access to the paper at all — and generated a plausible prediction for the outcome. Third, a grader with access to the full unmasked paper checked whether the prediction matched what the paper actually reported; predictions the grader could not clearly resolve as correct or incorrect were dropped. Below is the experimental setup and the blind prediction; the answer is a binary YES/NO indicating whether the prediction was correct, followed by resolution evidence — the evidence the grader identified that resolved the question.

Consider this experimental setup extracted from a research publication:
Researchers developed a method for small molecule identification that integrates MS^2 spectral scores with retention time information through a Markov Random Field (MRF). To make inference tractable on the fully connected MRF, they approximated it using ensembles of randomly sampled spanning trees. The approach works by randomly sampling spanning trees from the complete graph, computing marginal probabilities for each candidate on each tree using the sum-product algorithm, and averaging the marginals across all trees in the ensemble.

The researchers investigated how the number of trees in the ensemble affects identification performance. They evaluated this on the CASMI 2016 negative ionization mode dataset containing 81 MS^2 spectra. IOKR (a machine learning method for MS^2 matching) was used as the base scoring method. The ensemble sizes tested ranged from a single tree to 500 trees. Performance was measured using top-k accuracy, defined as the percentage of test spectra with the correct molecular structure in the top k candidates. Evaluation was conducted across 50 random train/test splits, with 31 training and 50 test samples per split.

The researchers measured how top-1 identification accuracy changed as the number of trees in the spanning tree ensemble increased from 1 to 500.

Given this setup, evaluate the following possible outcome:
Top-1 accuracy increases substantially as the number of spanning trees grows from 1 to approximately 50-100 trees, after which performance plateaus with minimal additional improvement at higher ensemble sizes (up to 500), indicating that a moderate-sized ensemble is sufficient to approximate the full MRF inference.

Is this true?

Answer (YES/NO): NO